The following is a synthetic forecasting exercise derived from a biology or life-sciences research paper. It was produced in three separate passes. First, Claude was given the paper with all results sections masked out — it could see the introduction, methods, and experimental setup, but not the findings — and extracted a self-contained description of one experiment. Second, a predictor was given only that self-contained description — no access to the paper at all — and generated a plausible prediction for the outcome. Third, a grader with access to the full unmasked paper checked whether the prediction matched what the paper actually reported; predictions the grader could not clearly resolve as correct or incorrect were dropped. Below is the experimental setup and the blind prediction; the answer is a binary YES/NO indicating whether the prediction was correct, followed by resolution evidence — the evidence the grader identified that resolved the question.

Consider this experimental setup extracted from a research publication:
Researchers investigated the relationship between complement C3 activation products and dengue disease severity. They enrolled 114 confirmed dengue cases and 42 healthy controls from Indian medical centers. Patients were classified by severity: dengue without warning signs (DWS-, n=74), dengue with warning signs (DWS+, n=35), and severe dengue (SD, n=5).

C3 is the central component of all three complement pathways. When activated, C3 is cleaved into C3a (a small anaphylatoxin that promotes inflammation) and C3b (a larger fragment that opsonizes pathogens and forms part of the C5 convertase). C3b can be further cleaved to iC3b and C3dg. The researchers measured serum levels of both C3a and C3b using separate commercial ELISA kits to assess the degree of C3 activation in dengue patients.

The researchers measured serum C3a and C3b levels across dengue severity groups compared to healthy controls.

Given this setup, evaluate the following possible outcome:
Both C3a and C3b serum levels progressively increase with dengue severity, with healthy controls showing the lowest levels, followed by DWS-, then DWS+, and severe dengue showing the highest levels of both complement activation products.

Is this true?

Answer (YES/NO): NO